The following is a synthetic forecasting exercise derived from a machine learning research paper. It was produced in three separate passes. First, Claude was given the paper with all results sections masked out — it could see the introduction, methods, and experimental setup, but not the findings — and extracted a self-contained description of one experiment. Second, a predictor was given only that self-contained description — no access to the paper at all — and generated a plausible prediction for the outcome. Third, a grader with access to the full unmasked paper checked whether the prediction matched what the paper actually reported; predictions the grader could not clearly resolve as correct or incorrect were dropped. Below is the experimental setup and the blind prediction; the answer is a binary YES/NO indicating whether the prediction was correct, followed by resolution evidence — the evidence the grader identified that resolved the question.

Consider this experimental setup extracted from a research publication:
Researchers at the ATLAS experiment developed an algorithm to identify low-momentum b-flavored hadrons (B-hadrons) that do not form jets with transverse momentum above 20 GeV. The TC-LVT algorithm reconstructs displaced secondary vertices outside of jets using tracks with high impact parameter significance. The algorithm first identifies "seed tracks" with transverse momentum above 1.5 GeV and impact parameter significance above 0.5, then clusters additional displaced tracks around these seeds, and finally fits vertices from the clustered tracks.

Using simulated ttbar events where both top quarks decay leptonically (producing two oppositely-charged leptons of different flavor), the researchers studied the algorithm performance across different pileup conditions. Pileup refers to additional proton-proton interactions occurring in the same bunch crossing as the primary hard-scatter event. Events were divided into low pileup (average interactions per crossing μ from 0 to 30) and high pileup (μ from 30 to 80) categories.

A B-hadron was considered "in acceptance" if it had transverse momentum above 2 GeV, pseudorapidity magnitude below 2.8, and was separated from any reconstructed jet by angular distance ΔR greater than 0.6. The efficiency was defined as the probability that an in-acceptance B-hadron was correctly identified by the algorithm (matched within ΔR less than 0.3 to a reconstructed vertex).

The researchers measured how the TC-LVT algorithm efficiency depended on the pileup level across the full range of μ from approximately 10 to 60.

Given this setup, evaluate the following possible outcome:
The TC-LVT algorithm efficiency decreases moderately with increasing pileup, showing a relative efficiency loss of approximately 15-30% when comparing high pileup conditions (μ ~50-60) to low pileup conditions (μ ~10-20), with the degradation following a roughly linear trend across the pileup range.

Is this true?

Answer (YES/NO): NO